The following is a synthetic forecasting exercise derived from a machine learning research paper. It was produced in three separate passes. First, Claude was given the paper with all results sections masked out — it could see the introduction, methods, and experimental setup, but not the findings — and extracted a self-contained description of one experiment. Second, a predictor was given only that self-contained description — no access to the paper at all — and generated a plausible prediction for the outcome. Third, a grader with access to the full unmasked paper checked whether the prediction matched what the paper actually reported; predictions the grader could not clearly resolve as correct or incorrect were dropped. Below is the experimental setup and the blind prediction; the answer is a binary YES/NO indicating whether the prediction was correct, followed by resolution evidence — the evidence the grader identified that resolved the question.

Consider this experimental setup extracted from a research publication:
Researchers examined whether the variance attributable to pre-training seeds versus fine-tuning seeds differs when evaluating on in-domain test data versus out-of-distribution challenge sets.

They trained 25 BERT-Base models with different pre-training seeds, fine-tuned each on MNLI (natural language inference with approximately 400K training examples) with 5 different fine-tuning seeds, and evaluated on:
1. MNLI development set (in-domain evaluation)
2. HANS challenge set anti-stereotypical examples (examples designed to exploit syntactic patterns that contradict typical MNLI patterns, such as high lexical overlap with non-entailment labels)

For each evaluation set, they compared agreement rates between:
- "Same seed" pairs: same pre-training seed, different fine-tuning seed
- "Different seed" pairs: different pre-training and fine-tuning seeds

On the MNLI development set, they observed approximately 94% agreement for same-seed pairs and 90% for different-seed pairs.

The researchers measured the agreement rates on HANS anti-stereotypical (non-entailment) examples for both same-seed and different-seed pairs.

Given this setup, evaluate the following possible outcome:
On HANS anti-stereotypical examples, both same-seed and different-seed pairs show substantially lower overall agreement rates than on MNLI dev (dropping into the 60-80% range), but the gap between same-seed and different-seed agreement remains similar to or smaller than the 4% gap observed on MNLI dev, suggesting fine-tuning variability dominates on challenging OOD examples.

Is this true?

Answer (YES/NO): NO